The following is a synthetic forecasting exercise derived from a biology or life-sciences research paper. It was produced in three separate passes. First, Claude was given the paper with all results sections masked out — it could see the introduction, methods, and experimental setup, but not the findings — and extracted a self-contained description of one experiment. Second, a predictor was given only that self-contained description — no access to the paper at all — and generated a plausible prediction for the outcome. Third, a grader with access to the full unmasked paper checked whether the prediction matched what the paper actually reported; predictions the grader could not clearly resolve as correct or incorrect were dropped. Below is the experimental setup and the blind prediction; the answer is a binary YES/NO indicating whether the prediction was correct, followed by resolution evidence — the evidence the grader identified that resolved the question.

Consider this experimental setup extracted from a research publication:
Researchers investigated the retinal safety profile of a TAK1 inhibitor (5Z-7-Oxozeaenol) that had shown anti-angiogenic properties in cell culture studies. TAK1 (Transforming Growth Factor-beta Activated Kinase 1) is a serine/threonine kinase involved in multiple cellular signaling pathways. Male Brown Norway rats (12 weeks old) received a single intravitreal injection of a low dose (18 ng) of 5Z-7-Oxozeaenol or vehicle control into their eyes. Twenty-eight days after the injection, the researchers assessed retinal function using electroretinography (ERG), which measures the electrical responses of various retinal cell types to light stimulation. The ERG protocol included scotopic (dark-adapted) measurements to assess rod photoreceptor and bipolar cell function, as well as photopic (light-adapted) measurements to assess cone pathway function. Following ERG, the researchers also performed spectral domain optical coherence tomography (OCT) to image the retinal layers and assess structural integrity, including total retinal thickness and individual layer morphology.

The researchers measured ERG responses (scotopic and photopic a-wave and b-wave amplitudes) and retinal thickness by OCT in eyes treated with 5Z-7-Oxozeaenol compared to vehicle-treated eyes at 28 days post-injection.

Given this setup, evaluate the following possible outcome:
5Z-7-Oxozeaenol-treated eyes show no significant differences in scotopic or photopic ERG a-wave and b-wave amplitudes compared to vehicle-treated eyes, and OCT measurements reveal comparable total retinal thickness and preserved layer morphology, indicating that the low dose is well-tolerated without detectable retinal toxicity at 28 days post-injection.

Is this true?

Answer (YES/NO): YES